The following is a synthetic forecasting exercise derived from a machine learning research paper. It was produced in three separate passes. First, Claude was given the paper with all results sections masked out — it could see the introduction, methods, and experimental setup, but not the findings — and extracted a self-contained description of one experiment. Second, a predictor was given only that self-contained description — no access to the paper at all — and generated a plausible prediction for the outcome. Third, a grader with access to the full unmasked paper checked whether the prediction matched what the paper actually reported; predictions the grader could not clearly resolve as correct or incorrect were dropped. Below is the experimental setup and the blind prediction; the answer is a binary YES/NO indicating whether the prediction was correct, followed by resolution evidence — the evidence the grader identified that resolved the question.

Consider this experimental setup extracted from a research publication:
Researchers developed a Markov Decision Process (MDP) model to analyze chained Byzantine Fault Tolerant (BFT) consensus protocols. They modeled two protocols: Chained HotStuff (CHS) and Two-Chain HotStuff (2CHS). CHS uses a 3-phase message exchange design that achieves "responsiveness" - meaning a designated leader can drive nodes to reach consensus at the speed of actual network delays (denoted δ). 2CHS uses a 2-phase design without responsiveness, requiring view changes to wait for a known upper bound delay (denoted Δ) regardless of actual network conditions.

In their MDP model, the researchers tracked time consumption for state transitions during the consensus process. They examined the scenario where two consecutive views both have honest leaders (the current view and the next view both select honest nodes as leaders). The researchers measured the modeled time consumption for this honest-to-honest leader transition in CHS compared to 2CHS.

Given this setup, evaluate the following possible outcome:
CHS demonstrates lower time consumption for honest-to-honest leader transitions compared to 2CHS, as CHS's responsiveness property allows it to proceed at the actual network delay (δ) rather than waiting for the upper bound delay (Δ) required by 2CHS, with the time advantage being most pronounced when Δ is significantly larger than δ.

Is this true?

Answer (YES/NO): YES